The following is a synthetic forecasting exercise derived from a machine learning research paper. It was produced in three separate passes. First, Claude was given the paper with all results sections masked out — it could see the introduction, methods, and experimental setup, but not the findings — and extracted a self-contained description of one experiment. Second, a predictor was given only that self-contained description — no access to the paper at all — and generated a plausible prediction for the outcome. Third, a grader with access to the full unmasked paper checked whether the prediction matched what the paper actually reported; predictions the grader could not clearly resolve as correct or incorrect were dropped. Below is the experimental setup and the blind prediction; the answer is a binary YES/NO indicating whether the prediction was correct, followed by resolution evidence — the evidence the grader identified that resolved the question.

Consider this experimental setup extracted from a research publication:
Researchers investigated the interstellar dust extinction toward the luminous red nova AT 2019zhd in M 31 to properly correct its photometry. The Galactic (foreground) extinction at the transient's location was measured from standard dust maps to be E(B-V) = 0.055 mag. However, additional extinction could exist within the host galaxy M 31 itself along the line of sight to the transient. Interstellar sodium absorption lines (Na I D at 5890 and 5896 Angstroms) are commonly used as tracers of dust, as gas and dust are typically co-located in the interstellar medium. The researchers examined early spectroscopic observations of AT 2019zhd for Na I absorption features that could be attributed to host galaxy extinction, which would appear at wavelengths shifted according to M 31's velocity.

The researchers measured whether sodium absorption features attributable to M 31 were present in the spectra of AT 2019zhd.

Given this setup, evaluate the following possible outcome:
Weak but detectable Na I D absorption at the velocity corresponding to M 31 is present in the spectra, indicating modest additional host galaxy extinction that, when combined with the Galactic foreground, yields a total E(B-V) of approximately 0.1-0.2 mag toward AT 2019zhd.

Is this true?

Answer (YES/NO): NO